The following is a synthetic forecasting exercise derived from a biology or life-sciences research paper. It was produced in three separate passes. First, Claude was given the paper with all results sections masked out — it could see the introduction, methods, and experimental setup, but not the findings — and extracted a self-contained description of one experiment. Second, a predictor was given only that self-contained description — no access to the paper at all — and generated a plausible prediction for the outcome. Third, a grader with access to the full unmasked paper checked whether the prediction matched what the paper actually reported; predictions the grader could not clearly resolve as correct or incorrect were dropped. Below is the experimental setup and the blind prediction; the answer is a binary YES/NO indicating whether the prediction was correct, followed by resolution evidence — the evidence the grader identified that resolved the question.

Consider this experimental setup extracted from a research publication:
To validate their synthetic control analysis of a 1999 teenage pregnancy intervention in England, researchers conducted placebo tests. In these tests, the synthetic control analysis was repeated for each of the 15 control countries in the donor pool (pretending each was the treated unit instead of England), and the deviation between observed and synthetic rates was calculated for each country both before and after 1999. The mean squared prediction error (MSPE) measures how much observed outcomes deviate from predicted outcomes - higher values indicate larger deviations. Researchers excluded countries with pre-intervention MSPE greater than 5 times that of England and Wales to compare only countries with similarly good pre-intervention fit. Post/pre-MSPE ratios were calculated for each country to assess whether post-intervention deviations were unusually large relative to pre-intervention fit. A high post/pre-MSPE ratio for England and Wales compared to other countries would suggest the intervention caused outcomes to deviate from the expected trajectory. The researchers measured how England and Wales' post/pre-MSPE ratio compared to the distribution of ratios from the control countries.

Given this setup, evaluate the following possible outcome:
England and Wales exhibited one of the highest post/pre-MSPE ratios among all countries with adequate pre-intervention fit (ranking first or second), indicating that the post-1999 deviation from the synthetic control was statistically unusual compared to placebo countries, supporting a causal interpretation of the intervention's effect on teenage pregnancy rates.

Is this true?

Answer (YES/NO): NO